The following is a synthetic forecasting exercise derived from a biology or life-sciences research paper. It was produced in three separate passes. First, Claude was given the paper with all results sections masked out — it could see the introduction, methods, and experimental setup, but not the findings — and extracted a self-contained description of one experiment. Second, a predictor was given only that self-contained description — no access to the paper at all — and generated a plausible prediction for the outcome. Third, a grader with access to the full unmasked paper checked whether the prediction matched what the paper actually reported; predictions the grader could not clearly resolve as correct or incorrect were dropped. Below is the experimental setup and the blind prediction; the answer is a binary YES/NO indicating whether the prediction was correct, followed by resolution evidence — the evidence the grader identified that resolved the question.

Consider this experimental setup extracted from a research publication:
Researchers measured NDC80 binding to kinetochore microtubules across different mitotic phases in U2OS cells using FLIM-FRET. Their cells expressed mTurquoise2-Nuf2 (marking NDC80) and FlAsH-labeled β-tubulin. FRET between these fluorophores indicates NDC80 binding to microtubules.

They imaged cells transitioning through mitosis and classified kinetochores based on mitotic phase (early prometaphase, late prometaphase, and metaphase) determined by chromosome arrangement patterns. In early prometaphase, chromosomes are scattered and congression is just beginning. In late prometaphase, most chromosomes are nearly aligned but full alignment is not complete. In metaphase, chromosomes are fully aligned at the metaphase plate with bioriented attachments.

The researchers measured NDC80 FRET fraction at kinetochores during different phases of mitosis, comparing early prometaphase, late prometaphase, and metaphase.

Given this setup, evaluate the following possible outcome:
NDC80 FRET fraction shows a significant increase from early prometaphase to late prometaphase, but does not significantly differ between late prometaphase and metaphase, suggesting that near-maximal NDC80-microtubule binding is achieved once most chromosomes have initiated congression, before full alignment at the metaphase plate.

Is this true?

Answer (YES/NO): NO